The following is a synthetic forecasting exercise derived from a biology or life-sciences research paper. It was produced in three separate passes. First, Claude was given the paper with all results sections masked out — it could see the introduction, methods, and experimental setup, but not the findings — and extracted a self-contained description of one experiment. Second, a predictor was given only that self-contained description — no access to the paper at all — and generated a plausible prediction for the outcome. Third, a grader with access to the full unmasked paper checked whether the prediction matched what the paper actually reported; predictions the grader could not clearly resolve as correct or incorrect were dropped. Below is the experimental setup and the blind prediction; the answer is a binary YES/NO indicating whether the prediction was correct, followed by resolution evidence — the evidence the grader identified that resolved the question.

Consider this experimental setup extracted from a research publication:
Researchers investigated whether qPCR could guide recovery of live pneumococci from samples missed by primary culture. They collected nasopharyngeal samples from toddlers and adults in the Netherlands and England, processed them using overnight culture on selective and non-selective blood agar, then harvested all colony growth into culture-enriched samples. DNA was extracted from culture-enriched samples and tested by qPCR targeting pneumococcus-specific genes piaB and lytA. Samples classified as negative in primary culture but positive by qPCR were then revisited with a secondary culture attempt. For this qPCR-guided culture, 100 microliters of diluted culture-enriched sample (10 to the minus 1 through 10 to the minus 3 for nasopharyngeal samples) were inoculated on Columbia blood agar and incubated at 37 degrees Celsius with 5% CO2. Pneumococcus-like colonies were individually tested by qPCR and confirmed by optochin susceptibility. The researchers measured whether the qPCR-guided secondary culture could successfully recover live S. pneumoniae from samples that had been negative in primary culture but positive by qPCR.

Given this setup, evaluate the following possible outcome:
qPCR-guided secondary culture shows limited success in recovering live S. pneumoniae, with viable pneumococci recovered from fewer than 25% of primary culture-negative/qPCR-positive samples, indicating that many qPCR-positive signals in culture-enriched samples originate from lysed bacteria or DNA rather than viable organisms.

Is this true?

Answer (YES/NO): NO